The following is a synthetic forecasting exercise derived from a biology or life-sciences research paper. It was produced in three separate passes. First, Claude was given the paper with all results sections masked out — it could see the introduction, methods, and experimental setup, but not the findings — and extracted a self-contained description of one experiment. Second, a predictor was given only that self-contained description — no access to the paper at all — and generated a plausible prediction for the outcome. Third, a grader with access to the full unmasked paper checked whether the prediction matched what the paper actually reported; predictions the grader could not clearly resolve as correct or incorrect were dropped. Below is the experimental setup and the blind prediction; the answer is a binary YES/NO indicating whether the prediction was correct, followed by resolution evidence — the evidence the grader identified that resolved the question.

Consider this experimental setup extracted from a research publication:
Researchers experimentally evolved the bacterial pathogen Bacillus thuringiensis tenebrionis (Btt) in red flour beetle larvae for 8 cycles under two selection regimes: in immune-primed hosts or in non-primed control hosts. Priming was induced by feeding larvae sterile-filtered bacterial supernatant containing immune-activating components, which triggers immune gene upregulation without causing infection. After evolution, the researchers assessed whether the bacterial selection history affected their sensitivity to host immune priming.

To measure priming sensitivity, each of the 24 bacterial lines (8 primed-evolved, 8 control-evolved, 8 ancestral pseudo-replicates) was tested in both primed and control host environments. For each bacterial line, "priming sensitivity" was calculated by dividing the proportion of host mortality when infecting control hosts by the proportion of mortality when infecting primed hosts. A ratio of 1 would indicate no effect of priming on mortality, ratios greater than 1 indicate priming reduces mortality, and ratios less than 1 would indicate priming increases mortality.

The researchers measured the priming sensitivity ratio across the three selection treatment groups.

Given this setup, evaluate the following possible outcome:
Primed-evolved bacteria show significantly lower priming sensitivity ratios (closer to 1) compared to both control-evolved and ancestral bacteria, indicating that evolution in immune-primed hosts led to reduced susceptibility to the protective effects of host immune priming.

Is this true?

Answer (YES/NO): NO